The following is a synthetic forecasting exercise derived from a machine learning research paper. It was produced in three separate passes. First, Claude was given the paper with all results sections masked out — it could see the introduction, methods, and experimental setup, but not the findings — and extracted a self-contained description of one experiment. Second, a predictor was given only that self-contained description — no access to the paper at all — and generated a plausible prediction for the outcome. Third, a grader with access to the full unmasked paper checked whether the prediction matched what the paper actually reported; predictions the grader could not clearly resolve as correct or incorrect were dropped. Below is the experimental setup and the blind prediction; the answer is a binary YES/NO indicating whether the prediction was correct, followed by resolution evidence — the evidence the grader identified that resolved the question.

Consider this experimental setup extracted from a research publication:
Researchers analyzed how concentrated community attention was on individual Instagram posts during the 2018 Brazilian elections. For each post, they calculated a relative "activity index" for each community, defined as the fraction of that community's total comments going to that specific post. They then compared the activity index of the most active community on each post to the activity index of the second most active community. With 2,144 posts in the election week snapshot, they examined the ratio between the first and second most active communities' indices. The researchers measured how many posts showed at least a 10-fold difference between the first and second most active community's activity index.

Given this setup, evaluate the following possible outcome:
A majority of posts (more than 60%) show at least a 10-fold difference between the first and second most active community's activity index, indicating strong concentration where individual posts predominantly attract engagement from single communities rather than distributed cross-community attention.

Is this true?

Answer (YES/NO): NO